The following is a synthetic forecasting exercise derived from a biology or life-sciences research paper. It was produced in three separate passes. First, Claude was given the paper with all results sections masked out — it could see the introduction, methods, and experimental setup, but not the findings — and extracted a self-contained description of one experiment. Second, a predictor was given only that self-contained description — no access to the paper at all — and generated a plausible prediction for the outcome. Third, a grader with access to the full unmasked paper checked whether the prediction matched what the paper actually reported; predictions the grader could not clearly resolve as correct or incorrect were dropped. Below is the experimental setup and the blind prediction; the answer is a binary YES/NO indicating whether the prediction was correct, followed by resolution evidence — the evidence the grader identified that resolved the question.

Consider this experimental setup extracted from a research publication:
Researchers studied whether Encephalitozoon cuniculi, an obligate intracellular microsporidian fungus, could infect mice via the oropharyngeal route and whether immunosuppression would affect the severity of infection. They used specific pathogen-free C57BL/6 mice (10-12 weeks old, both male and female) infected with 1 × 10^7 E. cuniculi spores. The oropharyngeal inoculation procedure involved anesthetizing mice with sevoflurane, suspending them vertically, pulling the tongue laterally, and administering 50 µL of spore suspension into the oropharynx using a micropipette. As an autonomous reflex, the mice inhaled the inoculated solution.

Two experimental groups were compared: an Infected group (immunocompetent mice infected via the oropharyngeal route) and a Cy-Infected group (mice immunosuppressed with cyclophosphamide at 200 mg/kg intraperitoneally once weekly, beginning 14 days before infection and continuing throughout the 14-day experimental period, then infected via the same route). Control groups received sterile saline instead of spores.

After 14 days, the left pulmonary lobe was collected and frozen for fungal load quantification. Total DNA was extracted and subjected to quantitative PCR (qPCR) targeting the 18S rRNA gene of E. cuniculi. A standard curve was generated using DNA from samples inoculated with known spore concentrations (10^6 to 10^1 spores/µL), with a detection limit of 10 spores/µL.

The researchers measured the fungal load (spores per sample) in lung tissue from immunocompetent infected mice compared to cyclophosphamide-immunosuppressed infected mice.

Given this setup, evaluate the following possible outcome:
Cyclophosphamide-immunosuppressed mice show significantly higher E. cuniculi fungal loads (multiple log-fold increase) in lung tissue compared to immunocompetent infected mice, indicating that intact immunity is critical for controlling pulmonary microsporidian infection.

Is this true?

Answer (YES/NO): NO